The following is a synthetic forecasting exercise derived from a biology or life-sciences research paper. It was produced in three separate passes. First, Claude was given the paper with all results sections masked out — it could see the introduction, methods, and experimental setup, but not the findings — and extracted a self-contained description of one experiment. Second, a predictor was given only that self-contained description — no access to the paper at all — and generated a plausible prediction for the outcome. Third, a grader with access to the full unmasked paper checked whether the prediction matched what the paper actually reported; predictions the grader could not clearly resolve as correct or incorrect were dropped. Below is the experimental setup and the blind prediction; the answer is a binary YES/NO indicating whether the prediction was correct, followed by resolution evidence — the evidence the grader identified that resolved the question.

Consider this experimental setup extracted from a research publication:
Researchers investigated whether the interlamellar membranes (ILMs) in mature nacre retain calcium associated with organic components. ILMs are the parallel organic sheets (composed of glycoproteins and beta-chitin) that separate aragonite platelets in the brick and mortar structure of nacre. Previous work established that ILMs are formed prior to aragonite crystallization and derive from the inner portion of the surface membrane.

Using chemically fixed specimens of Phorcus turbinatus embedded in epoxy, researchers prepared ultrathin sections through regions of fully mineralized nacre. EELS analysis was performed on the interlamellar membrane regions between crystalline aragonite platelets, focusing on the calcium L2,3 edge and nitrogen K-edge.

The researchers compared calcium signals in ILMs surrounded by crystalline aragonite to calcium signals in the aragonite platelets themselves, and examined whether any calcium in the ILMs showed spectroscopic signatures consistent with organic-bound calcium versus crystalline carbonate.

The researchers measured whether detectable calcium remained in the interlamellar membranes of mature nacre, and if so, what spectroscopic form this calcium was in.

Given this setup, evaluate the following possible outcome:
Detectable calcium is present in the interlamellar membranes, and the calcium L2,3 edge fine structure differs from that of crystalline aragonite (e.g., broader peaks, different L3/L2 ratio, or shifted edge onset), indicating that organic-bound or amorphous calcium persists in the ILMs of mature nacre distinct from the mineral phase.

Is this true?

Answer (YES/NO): NO